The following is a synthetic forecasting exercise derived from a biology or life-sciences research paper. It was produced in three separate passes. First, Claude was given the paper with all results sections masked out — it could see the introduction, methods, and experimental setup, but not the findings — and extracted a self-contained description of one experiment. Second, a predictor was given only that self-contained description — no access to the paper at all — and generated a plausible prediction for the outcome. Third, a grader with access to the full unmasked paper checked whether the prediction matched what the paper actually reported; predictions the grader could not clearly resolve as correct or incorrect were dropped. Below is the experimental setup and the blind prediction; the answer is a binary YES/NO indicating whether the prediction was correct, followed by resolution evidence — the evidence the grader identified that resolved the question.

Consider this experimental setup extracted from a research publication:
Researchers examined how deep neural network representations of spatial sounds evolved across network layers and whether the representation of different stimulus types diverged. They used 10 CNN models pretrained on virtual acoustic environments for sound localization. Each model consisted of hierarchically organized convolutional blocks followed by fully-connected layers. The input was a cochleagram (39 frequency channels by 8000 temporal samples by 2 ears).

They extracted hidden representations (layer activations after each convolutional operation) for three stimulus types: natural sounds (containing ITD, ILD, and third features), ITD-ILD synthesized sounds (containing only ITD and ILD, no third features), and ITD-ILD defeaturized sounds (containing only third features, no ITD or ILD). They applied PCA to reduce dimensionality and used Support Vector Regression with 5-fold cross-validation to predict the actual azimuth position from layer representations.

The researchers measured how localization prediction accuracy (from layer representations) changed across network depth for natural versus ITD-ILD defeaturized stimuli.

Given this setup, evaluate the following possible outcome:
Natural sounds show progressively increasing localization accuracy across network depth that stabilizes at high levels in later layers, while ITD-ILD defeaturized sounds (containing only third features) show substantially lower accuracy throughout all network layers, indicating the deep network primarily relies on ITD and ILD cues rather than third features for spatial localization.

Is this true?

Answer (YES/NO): NO